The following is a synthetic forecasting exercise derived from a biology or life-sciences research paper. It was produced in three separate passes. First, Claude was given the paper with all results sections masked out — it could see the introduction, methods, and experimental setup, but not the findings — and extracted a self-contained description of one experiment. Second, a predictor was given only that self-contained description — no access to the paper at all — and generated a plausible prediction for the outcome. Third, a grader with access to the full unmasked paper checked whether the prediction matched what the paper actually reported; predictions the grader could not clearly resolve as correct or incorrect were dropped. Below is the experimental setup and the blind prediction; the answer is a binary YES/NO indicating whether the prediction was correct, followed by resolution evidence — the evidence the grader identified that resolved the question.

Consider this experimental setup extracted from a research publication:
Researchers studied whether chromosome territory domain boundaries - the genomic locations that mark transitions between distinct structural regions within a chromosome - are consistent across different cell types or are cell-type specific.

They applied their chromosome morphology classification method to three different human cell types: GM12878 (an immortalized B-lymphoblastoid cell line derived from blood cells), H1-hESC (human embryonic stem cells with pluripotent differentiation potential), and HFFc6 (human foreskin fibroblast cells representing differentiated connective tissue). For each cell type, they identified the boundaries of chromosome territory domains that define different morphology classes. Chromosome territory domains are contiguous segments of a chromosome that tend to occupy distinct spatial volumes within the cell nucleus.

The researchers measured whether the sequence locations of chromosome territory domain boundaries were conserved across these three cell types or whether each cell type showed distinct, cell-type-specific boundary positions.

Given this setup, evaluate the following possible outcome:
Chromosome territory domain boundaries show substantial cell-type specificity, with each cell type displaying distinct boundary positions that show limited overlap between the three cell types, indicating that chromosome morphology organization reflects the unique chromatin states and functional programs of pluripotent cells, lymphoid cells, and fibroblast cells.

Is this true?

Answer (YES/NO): NO